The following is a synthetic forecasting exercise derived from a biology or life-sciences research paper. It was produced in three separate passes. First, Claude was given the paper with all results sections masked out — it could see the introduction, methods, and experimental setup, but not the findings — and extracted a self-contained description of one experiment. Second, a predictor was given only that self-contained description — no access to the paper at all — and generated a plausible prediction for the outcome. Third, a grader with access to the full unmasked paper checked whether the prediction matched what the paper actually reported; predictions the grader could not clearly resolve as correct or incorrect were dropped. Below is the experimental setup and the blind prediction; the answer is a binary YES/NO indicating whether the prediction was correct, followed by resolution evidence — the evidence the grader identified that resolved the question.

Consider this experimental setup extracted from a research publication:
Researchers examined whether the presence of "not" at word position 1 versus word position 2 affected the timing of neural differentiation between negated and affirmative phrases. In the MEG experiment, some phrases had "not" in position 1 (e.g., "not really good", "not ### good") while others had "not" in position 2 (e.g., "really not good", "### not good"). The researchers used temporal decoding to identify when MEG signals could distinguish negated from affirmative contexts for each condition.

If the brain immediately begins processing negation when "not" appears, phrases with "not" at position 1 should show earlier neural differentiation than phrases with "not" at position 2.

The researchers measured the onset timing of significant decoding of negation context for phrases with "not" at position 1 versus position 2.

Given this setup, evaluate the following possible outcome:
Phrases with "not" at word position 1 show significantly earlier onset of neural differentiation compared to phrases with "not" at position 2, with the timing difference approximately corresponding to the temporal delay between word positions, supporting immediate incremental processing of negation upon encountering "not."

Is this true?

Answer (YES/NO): YES